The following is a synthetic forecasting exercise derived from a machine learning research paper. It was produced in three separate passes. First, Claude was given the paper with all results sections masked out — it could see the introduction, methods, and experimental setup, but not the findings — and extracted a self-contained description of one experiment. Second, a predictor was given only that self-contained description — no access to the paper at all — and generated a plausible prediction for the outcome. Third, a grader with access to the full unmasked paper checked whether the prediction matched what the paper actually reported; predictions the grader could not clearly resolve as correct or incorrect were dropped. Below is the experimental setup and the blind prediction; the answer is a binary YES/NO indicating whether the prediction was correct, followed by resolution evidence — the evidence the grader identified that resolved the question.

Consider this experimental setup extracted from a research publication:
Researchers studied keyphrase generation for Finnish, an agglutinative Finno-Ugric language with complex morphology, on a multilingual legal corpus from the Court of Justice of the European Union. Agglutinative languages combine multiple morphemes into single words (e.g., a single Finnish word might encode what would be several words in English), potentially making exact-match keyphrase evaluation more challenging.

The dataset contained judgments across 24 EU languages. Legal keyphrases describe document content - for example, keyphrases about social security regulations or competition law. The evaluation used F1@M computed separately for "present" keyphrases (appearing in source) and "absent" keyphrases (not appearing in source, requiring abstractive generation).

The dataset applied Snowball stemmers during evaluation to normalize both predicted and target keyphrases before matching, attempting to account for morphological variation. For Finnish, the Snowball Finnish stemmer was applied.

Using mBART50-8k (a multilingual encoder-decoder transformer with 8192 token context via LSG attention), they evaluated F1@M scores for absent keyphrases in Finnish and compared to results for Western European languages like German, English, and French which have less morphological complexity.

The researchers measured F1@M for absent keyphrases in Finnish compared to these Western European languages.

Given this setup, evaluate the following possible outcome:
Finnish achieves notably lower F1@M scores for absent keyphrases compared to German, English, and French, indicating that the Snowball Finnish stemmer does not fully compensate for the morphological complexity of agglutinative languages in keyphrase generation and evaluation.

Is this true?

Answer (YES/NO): NO